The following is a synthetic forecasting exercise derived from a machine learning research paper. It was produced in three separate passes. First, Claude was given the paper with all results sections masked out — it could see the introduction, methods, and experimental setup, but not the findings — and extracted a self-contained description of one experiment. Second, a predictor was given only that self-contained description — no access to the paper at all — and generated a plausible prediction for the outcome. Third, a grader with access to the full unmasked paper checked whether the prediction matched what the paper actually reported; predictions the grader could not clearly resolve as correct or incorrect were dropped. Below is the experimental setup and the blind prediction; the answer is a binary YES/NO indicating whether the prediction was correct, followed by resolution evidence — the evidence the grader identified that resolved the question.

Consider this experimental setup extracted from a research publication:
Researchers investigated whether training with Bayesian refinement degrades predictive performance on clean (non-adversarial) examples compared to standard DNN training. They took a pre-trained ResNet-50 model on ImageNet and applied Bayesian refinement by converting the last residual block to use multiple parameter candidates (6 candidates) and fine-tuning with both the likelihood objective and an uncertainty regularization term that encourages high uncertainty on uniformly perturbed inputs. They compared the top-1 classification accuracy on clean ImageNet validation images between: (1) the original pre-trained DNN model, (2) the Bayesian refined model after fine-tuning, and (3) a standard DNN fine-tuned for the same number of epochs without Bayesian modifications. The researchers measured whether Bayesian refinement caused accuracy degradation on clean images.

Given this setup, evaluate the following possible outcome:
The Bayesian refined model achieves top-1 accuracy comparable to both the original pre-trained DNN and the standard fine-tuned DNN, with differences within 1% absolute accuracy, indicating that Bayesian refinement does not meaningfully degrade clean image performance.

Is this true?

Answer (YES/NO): YES